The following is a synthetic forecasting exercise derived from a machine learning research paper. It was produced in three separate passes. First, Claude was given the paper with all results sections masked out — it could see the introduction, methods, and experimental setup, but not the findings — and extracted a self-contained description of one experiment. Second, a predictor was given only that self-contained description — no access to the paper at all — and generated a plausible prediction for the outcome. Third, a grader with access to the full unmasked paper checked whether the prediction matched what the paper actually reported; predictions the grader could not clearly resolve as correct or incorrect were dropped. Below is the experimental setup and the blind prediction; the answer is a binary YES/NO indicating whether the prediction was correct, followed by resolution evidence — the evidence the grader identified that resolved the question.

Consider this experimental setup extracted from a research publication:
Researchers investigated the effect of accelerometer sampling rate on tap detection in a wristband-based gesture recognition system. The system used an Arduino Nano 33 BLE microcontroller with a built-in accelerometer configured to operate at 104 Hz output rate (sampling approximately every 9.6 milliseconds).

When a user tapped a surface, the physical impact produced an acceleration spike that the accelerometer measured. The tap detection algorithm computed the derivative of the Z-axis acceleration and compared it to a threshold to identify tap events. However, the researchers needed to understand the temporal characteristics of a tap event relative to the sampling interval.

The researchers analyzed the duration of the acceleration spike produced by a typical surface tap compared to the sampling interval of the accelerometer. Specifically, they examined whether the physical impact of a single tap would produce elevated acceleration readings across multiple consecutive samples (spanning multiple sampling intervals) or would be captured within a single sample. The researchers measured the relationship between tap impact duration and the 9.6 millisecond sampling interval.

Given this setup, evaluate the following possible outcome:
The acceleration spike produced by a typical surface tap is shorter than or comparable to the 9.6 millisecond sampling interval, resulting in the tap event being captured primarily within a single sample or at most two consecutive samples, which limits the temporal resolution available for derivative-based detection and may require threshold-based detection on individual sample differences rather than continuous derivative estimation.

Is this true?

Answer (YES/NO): NO